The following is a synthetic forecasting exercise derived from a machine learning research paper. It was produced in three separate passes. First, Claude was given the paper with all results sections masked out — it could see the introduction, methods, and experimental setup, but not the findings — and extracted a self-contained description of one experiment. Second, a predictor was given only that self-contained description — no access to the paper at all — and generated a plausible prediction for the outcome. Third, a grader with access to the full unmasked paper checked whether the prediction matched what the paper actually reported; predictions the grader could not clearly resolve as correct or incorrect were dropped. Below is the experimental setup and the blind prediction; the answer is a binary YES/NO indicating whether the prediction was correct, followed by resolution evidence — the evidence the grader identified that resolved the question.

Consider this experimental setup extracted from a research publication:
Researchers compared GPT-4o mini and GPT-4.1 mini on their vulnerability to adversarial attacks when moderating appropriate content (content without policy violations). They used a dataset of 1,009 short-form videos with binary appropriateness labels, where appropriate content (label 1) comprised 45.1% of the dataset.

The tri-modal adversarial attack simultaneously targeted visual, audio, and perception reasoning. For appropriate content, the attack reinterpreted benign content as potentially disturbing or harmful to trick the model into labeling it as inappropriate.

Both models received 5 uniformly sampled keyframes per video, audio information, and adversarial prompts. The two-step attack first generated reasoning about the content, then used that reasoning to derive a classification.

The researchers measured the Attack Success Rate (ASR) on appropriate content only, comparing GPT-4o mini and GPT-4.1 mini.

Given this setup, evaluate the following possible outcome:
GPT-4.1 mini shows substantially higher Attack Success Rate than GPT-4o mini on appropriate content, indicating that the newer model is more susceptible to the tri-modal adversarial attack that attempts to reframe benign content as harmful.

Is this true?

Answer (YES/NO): NO